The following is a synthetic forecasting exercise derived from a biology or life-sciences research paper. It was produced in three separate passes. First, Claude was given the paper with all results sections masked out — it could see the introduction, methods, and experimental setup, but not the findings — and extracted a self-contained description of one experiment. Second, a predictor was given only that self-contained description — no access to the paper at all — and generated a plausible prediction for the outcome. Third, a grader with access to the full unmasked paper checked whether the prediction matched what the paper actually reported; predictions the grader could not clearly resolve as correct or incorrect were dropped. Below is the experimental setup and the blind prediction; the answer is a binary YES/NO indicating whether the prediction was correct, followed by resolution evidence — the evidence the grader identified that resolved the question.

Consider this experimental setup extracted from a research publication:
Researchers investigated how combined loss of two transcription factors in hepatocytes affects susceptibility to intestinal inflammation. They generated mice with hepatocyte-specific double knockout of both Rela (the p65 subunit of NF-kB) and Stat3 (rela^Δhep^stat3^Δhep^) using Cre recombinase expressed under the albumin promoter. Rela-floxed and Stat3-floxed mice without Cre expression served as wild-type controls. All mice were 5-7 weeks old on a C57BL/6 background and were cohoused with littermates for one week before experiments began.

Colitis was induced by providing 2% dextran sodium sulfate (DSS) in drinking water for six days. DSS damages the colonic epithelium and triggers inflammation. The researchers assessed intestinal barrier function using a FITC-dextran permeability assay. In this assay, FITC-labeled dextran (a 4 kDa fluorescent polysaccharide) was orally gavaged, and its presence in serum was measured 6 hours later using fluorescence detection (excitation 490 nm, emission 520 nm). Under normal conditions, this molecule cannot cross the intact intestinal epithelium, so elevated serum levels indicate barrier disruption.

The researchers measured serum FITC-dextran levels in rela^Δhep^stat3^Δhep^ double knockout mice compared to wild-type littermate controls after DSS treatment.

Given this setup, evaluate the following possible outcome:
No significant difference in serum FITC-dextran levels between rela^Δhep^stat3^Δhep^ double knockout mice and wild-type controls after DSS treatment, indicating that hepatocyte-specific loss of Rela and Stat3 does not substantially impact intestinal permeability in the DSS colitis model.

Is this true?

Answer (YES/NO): NO